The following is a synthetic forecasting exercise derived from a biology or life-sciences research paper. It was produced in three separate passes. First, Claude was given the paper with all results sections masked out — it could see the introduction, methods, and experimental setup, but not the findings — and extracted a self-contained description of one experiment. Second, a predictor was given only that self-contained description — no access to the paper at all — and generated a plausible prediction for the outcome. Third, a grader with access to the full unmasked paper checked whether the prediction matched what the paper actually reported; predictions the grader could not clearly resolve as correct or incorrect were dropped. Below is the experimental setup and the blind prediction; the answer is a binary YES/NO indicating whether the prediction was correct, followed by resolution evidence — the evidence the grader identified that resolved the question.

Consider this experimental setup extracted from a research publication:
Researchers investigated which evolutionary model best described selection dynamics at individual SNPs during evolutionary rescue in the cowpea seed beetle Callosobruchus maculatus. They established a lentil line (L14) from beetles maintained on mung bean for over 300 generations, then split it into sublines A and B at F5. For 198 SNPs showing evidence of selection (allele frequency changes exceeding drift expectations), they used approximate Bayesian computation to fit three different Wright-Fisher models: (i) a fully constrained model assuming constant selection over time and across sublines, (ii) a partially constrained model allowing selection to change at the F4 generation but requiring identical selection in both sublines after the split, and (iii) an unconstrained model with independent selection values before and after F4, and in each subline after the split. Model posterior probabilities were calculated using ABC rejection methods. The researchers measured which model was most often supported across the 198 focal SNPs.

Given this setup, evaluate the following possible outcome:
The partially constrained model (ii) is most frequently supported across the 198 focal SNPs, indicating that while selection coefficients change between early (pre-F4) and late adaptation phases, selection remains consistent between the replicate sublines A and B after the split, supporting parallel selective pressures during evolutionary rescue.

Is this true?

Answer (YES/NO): NO